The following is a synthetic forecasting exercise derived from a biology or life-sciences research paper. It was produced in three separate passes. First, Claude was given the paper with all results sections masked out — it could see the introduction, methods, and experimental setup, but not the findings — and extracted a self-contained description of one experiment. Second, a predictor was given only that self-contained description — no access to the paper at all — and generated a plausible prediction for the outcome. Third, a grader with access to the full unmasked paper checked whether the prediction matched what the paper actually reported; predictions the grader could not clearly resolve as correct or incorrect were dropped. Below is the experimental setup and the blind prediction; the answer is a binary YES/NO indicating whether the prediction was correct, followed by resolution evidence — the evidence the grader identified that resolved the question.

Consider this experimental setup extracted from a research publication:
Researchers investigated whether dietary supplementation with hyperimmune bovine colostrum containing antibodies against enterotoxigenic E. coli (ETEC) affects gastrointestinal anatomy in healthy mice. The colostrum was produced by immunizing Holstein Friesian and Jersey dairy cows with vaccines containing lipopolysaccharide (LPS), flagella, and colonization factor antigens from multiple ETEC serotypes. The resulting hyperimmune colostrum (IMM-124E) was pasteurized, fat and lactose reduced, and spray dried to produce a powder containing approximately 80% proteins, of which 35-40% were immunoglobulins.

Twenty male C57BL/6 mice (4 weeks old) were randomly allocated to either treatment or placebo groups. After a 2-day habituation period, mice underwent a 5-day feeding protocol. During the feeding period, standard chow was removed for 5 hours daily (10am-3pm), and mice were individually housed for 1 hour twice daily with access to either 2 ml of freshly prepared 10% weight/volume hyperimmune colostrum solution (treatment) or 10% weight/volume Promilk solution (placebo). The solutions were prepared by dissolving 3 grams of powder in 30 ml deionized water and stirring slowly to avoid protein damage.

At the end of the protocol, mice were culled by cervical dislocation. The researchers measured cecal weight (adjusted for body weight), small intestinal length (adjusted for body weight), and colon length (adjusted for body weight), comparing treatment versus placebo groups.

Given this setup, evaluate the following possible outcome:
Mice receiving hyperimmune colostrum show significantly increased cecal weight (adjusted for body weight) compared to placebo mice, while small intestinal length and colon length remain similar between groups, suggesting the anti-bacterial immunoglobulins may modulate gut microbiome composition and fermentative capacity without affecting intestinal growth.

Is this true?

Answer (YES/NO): NO